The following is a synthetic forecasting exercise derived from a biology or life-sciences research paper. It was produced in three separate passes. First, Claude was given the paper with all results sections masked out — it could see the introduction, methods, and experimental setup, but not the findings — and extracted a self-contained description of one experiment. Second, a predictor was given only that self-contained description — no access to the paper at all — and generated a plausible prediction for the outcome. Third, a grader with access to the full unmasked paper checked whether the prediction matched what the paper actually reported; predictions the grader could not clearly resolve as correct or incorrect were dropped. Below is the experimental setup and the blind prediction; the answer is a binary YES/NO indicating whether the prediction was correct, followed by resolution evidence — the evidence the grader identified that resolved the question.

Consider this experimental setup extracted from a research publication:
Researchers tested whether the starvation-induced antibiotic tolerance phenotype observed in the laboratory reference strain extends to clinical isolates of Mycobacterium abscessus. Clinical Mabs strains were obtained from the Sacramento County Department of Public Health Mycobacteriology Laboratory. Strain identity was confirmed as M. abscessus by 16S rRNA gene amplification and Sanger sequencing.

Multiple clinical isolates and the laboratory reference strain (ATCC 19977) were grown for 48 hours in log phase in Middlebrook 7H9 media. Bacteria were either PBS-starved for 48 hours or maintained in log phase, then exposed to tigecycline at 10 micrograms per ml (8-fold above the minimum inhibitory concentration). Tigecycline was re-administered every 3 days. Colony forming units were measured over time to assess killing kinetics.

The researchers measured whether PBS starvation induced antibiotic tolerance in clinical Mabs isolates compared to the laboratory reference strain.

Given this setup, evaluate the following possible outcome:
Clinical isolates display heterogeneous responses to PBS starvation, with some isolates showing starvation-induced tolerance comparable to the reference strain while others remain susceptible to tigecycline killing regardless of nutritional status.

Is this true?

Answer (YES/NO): YES